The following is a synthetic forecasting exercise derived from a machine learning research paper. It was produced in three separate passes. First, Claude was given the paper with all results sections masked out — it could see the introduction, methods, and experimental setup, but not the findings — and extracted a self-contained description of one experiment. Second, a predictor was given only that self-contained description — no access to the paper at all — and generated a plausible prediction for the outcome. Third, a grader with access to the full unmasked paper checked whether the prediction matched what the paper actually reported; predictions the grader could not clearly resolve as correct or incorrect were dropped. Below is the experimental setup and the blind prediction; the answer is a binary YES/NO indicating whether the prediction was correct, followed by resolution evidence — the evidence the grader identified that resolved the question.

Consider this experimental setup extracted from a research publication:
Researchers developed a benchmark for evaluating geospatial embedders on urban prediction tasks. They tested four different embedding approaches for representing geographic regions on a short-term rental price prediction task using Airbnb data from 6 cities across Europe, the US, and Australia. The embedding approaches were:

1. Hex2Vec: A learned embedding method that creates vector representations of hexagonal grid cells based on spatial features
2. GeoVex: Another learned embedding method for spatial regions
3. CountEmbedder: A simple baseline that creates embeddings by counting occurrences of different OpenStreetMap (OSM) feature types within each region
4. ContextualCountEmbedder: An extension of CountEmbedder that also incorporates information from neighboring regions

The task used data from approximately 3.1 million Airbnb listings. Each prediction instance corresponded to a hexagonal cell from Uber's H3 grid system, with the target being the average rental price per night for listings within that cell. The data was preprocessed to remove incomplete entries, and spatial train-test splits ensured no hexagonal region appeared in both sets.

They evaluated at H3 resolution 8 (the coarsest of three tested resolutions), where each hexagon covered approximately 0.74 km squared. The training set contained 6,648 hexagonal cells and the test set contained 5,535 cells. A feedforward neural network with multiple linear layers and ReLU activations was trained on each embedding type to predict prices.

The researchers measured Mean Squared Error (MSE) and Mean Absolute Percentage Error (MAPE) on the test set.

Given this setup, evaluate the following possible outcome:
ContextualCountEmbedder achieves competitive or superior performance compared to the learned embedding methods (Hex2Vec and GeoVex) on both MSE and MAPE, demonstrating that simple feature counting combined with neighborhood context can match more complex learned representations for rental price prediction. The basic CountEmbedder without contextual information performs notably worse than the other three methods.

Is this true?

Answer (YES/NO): NO